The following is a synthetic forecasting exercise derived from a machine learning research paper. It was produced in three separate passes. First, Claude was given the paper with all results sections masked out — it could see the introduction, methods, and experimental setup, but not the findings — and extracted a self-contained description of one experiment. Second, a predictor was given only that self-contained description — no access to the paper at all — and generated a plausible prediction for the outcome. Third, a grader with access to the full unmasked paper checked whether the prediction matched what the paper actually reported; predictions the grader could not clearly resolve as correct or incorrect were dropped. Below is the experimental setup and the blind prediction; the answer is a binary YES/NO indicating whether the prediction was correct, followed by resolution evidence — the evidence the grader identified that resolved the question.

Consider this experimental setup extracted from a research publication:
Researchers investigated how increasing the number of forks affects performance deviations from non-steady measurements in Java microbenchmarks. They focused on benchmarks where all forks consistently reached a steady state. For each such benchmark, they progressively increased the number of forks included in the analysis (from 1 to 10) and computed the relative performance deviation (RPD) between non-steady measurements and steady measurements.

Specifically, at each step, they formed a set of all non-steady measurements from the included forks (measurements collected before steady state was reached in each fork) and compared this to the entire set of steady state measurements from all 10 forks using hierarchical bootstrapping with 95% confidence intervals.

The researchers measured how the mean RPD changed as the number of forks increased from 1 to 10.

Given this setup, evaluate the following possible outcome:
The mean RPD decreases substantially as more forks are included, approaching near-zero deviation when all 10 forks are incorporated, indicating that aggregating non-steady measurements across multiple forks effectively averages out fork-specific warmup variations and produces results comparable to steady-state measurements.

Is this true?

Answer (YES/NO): NO